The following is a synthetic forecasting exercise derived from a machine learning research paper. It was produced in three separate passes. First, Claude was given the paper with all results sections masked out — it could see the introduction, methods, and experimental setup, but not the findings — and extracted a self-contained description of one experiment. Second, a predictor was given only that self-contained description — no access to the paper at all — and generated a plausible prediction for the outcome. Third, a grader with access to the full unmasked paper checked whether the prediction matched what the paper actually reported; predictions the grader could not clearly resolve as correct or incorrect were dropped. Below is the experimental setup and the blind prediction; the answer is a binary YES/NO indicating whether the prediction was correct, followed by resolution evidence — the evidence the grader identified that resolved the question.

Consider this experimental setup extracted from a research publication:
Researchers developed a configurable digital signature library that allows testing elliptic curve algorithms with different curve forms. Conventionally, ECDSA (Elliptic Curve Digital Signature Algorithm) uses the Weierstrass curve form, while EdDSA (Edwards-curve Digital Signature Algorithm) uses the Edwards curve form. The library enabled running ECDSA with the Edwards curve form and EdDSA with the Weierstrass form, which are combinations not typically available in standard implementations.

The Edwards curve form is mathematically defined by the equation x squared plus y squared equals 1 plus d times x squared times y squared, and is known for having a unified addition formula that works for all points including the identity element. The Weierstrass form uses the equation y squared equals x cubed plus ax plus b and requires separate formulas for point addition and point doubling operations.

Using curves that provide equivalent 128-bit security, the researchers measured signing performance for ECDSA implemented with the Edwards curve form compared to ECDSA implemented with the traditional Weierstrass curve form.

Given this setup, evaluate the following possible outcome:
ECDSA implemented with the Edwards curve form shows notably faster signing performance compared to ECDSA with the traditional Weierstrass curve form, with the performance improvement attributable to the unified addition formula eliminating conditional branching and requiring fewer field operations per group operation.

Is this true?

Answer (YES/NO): NO